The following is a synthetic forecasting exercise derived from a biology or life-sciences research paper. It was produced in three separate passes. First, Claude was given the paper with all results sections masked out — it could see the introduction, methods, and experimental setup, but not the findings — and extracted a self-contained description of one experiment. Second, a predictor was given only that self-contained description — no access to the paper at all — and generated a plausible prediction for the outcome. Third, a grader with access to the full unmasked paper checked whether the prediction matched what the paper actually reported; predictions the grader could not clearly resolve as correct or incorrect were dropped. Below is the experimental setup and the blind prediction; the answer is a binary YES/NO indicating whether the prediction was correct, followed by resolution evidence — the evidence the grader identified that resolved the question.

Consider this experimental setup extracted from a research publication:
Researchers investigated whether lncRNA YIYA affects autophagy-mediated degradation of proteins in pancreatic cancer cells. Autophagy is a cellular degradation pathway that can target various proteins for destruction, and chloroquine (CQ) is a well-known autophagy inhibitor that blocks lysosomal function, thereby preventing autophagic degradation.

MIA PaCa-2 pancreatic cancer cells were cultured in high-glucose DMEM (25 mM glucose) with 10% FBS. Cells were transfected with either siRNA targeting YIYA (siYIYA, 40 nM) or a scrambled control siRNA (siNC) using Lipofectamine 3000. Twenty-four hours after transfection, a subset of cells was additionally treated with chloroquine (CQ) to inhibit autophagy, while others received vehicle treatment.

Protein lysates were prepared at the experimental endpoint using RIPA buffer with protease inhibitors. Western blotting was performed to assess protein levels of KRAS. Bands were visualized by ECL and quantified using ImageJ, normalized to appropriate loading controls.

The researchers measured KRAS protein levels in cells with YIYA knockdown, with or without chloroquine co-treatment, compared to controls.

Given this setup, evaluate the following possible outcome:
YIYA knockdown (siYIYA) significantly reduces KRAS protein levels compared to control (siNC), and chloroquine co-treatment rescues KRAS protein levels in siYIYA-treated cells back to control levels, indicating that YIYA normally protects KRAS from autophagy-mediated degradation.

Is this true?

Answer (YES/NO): NO